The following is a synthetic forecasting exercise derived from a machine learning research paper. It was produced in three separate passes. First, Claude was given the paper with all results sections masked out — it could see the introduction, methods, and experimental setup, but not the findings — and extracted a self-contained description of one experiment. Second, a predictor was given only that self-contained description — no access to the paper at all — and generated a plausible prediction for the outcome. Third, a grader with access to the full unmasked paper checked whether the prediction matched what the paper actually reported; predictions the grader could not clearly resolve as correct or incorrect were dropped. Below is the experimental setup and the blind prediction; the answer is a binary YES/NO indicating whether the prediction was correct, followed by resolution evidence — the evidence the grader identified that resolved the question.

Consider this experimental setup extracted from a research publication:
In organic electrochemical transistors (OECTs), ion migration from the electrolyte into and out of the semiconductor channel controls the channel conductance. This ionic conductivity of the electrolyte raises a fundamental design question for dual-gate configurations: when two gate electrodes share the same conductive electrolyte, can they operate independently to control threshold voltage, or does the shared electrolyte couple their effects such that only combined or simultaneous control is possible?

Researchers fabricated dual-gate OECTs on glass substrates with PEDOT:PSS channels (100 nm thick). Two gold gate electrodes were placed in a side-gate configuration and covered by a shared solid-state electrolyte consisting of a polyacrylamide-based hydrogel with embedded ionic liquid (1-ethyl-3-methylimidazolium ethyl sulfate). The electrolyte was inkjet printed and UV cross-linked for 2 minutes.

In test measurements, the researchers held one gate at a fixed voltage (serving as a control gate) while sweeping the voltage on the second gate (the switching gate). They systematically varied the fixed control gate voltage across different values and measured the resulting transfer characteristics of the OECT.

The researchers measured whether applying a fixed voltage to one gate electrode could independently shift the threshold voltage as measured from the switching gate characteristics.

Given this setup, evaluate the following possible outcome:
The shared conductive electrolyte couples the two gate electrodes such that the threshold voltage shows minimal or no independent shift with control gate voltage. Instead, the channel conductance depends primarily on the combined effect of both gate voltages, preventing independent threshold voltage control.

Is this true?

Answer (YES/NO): NO